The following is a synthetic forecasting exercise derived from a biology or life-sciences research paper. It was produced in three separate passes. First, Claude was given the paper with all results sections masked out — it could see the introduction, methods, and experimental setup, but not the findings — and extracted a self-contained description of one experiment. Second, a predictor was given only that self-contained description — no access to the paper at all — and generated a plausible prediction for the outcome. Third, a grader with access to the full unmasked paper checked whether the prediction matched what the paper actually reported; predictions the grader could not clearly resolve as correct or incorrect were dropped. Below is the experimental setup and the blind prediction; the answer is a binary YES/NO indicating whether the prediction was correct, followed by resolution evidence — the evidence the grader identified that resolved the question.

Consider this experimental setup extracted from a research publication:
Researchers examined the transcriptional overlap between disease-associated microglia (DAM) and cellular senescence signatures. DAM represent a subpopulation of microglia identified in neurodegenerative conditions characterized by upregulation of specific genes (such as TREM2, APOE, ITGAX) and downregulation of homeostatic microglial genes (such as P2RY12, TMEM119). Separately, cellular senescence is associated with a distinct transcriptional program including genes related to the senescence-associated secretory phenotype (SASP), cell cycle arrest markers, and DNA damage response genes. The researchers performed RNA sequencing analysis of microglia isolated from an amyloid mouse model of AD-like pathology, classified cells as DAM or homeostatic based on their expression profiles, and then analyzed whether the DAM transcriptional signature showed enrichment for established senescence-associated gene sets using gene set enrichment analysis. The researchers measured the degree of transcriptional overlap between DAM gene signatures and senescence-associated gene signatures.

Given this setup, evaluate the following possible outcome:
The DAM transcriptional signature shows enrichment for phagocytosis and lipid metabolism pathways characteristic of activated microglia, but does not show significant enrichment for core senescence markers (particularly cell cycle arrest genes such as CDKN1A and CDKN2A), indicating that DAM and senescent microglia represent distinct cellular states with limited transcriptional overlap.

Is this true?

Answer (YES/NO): NO